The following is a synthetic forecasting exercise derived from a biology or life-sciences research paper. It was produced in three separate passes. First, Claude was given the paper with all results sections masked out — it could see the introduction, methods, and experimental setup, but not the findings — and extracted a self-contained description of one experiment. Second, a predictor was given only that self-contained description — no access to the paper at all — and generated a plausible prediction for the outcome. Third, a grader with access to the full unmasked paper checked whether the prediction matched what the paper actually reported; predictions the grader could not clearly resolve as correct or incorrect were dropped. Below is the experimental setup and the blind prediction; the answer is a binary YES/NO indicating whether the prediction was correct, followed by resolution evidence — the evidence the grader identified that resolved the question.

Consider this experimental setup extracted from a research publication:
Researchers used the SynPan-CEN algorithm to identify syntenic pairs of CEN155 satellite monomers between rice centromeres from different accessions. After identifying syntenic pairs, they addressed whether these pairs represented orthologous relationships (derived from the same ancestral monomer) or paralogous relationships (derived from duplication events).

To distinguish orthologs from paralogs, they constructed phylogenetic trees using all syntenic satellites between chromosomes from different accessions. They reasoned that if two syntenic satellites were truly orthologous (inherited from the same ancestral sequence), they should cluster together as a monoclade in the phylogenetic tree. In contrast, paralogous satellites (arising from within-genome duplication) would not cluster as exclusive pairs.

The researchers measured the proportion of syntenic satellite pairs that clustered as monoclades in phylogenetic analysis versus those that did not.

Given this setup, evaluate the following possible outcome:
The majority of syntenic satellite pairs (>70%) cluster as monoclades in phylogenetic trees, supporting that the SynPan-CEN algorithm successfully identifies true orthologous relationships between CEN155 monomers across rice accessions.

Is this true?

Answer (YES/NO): NO